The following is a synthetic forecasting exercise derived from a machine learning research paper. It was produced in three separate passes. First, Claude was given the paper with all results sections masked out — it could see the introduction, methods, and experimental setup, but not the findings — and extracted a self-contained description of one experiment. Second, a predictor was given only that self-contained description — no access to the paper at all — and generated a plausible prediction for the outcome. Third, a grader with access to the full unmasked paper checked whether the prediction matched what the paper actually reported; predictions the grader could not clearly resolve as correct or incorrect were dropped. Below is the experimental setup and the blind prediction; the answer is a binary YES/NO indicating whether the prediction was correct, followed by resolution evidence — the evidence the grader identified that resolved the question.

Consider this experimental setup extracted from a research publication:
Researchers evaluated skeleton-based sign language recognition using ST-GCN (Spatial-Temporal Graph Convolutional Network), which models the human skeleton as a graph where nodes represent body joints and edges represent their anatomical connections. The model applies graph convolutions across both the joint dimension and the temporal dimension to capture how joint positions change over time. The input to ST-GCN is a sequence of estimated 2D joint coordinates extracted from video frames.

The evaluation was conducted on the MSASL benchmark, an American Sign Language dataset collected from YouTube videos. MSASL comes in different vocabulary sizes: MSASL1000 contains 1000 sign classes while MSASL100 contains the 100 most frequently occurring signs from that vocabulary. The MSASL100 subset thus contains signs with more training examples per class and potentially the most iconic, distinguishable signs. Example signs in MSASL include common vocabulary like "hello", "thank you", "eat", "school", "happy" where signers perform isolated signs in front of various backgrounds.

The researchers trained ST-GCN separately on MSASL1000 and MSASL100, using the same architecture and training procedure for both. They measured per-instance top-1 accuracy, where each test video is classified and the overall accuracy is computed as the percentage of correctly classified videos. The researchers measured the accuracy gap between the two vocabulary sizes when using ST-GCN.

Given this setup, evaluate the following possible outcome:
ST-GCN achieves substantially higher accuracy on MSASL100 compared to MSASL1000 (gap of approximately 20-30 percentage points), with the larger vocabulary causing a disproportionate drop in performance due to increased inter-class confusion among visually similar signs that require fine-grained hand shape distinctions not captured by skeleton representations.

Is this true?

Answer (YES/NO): YES